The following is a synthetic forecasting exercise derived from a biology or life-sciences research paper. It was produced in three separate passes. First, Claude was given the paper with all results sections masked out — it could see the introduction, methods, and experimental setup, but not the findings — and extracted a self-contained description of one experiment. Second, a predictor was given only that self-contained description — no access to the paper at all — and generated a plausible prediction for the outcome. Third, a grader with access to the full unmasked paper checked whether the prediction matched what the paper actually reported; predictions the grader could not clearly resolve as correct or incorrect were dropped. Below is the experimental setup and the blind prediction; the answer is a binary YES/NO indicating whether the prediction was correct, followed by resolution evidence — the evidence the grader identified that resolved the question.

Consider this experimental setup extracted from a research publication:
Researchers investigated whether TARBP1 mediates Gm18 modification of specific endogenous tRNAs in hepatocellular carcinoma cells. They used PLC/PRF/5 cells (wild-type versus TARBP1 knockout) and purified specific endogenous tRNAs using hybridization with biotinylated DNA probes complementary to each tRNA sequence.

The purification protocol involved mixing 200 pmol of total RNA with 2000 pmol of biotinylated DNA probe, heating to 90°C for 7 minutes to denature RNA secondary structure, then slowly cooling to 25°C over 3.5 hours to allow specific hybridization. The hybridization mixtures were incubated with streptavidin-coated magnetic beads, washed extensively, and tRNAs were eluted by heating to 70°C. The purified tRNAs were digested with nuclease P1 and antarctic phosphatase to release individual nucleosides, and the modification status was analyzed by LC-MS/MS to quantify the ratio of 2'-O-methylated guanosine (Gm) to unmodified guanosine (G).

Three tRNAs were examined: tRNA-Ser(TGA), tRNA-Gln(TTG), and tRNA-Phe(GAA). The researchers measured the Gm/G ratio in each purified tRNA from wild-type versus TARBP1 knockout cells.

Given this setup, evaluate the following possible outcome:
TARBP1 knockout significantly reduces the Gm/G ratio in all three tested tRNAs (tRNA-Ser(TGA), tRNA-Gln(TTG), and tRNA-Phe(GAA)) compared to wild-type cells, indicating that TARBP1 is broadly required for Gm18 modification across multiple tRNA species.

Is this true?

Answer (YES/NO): NO